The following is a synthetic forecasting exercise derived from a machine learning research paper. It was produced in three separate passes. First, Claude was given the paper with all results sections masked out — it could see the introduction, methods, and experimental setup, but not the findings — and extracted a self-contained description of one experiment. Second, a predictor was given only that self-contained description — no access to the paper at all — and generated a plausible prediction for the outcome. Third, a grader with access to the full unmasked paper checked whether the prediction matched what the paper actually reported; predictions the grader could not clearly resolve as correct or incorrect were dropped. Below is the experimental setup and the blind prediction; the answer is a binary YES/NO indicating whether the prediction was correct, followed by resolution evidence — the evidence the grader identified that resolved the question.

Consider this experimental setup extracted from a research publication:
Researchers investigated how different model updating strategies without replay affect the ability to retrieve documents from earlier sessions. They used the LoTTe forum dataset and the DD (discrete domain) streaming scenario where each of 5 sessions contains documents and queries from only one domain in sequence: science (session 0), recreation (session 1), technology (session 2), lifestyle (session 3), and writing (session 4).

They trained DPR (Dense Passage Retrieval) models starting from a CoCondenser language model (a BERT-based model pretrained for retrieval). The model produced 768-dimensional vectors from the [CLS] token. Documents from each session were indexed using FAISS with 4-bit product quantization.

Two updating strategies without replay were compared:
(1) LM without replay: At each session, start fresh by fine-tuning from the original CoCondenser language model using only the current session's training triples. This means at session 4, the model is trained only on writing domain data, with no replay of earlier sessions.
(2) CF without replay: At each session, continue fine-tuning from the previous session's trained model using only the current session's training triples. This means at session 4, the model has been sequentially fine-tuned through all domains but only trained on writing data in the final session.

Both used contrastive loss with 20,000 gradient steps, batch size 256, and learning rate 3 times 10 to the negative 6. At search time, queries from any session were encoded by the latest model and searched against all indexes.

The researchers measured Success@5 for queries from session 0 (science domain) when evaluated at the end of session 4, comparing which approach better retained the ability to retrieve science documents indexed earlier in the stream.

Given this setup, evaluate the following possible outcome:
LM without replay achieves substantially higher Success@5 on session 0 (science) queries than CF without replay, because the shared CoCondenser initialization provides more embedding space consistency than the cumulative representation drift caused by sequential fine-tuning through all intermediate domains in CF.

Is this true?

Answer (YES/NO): NO